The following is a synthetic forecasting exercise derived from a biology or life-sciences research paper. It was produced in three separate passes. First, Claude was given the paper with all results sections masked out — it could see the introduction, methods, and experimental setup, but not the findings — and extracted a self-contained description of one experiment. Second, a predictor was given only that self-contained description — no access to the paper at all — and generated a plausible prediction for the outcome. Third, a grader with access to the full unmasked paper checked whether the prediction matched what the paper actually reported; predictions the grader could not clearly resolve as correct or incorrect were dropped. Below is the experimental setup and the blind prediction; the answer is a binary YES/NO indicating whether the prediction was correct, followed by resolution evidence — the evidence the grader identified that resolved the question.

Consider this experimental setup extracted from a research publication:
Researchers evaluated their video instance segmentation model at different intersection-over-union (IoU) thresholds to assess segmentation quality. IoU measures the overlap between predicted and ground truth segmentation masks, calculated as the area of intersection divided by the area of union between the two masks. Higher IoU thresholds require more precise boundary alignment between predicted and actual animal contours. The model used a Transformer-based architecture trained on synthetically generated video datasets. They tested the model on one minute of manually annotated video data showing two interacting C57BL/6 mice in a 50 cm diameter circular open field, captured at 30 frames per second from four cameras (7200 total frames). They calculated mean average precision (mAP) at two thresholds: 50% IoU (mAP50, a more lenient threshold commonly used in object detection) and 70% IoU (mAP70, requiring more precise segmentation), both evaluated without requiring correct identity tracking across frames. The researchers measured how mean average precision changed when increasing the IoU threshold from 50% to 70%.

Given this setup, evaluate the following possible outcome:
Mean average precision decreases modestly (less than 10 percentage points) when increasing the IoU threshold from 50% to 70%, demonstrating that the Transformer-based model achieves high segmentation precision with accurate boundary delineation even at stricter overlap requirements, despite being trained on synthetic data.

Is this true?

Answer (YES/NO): NO